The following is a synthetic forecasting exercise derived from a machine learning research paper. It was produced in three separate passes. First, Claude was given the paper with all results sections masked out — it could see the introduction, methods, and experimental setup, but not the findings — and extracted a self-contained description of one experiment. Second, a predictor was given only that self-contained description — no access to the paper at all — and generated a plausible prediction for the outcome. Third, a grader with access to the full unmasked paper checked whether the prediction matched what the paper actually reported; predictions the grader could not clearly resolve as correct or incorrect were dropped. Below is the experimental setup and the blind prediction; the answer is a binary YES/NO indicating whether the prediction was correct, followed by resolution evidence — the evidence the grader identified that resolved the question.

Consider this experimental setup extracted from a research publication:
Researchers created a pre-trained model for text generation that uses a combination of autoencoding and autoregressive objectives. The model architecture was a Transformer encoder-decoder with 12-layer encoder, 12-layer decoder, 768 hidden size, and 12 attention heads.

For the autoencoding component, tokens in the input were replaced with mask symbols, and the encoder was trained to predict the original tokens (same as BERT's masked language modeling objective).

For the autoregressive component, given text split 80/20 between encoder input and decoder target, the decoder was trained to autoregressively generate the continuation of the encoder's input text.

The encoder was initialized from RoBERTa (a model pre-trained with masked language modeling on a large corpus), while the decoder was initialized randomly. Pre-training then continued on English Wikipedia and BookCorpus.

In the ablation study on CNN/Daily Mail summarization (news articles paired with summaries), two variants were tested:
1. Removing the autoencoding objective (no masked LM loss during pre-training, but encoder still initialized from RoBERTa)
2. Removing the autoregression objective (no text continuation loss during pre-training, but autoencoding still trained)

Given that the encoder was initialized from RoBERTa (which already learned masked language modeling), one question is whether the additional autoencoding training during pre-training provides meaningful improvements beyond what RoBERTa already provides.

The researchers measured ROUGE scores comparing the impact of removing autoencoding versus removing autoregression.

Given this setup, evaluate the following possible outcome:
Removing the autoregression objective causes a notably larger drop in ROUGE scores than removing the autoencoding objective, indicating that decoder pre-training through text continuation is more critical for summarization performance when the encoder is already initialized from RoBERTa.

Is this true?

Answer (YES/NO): NO